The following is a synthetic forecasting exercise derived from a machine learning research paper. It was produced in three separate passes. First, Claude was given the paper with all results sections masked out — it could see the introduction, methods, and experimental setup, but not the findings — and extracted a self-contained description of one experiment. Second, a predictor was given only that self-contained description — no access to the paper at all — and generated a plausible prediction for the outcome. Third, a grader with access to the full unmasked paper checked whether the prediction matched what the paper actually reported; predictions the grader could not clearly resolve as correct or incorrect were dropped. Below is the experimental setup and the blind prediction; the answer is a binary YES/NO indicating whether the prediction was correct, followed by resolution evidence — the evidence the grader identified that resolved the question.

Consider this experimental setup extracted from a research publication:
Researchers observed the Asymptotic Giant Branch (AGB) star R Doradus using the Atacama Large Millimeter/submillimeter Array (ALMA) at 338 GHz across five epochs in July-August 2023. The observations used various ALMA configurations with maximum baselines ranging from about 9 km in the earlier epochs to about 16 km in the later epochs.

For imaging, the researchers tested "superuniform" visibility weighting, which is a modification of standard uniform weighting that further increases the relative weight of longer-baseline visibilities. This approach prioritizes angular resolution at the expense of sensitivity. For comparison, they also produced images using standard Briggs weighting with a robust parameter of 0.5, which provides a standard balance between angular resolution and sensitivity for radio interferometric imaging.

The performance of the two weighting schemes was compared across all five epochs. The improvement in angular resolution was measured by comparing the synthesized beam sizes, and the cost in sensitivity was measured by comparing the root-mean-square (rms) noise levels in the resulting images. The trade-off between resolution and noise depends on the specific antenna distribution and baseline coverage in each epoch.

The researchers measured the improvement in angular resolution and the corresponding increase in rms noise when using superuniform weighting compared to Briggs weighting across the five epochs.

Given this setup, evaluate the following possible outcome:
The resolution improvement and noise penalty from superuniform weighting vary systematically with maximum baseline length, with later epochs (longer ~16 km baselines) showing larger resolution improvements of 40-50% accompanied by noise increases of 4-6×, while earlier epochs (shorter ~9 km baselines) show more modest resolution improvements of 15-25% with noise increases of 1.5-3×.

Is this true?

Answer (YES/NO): NO